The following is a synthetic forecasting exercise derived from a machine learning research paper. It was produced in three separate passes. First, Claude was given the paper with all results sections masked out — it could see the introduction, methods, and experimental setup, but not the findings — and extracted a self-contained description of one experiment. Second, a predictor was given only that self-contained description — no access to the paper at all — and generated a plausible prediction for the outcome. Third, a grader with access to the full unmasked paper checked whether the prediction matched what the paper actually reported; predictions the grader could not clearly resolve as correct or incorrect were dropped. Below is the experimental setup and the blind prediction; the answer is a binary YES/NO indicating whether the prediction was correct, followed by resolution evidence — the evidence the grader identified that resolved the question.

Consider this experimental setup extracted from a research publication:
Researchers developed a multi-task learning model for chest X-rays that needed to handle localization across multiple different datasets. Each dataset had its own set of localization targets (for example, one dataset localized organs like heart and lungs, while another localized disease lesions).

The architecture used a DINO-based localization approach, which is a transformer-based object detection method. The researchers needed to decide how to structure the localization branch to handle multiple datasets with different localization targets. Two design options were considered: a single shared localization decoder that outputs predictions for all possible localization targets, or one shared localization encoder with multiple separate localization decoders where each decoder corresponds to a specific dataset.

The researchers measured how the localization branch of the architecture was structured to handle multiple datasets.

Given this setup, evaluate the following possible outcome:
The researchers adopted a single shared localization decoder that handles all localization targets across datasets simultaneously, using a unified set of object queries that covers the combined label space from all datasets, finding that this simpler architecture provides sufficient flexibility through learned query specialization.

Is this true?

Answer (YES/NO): NO